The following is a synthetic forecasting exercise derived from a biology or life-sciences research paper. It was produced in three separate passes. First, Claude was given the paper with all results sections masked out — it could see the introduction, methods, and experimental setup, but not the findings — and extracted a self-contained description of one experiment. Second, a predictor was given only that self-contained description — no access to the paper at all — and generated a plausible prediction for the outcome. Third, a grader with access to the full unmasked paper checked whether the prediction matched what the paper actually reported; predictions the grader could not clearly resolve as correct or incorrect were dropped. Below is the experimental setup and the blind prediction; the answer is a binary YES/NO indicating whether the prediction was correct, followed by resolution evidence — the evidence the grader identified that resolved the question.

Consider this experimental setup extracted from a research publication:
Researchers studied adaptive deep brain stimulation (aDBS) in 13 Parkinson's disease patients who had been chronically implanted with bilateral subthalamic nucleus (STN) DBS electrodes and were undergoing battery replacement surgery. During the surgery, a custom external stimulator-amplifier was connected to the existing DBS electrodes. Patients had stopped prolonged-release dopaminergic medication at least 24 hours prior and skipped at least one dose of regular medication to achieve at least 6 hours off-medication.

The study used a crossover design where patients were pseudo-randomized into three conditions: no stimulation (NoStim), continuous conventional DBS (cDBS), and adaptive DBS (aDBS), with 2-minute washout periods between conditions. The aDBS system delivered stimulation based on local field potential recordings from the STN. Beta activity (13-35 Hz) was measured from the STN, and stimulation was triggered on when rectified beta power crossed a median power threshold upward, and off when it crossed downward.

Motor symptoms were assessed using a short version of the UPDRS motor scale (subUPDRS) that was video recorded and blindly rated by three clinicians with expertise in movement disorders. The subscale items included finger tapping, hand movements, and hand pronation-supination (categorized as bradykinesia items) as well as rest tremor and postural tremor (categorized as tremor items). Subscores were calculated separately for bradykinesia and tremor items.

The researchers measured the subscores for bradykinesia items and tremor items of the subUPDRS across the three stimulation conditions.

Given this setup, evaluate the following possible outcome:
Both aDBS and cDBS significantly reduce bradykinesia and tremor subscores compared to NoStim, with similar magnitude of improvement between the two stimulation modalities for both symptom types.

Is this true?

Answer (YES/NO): NO